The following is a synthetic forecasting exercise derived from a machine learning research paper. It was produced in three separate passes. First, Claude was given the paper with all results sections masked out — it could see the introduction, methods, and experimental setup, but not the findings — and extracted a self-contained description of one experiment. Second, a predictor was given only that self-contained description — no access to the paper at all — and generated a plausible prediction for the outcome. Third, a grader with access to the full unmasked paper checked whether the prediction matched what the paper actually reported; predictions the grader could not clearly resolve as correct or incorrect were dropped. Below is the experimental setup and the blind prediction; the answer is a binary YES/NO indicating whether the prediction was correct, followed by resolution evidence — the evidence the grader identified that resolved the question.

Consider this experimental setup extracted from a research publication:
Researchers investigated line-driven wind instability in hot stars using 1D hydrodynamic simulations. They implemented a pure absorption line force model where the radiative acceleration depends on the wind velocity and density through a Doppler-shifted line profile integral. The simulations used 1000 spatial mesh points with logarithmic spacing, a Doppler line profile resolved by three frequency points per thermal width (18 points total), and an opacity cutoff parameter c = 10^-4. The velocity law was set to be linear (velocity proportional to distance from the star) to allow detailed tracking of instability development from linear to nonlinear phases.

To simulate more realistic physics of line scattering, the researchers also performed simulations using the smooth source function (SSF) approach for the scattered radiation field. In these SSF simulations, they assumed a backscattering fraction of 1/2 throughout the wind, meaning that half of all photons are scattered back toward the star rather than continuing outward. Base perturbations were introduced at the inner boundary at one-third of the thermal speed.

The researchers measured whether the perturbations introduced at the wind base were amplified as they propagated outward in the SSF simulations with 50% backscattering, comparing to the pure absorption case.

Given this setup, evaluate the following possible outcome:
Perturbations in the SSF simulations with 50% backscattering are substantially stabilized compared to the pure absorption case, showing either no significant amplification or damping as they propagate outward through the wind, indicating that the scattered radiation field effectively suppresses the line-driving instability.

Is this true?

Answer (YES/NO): YES